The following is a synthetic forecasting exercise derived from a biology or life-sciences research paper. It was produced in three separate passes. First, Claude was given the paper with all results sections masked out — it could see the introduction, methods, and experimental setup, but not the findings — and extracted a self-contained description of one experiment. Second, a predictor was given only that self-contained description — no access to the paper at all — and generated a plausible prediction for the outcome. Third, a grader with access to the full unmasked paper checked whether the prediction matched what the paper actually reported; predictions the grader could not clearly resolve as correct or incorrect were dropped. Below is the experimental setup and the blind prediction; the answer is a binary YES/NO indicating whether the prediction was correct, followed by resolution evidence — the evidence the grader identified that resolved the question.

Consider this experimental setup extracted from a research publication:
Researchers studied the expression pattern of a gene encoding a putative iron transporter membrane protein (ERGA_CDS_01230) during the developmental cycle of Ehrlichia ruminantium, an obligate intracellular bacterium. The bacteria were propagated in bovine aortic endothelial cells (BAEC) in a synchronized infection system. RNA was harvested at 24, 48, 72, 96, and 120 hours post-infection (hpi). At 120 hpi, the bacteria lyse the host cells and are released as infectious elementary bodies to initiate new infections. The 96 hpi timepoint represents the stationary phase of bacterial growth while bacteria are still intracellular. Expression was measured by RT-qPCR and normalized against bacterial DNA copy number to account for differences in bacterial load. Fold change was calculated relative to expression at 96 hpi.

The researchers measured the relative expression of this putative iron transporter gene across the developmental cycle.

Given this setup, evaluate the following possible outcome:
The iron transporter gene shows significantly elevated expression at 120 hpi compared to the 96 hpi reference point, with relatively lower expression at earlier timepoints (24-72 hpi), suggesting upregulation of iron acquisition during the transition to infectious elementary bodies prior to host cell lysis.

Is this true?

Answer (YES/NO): NO